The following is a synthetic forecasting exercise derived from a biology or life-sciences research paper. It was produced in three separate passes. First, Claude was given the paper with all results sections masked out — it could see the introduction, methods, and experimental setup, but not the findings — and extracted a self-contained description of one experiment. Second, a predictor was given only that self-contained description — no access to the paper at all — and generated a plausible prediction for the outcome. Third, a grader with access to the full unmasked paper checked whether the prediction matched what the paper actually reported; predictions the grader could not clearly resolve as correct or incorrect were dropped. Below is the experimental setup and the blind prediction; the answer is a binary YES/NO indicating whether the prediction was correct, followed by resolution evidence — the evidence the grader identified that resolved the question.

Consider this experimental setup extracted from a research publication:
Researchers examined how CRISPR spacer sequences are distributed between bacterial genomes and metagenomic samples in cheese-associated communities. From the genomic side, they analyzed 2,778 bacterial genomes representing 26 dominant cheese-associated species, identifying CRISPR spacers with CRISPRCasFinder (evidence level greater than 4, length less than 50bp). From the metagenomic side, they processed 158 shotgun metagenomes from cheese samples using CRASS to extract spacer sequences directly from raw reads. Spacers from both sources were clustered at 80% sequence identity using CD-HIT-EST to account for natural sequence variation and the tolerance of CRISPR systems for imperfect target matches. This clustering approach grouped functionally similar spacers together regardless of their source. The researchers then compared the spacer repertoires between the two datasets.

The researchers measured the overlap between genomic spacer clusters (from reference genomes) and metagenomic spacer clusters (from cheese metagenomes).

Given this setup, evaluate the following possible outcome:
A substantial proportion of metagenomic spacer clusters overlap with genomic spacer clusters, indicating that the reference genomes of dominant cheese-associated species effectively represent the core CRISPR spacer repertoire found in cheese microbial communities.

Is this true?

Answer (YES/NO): NO